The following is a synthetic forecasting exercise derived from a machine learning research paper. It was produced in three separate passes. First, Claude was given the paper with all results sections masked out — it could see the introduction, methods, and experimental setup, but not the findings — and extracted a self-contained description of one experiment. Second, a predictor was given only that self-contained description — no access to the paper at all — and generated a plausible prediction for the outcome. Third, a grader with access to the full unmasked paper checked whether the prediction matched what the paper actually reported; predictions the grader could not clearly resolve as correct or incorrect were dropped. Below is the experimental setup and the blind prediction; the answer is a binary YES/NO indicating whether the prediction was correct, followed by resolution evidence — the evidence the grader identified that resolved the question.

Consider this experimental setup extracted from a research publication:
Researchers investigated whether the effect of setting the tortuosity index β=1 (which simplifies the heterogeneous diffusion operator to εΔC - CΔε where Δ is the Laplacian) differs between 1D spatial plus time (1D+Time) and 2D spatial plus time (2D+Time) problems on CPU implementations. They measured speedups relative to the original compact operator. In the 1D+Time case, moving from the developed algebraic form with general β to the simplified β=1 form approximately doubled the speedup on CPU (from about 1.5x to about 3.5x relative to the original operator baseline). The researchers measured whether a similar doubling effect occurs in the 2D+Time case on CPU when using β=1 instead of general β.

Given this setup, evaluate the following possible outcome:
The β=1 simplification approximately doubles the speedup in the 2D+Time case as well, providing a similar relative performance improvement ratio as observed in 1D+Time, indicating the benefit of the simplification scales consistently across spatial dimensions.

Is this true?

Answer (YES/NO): NO